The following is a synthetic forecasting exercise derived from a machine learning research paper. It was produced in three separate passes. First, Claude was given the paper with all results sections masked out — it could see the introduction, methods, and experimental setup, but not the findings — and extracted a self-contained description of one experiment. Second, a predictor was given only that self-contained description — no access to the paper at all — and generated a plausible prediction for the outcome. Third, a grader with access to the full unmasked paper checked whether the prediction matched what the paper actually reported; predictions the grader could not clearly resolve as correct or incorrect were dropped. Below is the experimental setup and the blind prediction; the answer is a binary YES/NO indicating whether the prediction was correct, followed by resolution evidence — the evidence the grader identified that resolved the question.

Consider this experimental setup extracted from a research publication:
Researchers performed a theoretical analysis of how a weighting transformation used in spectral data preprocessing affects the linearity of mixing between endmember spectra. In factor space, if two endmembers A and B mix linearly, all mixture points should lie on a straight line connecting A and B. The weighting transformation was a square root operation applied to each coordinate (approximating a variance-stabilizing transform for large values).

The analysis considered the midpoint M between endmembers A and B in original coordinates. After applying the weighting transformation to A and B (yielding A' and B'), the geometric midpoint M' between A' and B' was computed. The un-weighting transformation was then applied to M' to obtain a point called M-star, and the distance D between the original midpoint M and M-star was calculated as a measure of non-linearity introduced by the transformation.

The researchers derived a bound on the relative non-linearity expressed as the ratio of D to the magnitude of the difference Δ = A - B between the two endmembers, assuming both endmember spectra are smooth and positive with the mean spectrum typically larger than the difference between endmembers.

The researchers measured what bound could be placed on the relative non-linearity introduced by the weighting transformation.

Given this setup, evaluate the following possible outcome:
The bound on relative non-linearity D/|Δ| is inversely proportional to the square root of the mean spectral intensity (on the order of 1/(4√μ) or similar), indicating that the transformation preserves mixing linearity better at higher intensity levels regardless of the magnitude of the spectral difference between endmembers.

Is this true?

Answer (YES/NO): NO